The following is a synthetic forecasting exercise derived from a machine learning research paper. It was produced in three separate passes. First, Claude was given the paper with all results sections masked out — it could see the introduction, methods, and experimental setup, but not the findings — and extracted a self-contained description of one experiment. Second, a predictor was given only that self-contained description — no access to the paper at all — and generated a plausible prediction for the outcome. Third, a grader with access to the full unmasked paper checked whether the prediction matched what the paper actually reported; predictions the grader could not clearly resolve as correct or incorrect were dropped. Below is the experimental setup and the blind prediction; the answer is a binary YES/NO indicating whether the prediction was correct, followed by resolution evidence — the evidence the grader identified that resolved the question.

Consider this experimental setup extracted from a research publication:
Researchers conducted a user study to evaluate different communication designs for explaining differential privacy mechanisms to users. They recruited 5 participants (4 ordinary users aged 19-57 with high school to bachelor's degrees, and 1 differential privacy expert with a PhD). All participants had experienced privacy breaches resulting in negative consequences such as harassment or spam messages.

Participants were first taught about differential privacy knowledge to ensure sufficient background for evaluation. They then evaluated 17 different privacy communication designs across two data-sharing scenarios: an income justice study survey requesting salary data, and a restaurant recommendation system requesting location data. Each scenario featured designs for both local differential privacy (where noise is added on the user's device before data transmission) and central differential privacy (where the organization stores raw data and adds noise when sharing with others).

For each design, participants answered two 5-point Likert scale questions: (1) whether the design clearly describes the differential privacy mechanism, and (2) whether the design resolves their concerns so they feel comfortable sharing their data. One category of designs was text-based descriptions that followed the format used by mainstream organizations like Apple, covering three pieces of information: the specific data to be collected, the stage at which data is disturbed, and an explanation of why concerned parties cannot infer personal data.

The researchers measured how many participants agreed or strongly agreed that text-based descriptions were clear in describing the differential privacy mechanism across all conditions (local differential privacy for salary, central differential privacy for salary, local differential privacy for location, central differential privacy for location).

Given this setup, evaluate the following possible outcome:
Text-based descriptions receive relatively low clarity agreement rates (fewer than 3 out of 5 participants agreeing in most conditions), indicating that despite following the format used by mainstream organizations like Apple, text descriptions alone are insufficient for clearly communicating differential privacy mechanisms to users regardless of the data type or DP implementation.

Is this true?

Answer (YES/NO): NO